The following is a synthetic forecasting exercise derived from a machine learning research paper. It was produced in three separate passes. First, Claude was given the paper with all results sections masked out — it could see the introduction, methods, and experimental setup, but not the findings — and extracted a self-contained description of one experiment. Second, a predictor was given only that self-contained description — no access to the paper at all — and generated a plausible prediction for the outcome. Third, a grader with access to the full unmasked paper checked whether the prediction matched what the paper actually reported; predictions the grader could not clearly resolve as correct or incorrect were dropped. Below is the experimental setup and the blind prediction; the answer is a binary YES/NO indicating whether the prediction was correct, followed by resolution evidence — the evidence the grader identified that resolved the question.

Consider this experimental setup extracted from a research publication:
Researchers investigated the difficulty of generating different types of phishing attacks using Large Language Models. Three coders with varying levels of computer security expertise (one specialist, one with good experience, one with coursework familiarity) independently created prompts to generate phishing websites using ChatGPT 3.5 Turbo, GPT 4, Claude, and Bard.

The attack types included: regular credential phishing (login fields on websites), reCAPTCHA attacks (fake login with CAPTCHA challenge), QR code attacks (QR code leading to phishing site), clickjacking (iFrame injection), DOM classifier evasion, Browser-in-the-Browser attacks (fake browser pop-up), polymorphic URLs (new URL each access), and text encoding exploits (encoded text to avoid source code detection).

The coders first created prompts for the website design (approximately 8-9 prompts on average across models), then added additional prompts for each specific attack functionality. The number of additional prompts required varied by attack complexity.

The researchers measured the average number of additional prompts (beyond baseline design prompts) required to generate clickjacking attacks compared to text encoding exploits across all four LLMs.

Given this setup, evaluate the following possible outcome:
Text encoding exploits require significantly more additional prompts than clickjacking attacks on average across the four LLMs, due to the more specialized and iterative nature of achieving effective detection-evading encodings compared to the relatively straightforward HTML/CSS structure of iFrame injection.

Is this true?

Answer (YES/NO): NO